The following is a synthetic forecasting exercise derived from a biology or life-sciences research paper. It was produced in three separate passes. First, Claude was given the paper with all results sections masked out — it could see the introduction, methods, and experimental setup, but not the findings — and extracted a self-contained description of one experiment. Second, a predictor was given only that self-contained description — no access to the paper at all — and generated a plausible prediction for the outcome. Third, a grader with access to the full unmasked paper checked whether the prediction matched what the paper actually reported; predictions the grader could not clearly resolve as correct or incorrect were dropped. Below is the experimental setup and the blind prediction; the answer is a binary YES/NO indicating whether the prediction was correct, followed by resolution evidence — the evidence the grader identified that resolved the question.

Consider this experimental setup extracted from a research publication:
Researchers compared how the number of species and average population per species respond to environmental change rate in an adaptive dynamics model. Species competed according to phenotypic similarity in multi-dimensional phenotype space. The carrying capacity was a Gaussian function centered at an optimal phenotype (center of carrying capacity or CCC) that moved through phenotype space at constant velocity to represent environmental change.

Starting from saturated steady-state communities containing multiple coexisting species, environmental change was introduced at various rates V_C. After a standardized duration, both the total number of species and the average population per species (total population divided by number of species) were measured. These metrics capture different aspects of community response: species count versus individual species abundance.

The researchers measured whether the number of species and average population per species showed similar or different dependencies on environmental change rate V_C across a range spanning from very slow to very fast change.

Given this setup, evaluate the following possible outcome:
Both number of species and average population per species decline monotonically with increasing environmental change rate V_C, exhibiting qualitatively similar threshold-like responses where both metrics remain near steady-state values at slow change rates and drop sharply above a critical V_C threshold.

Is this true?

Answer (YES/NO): NO